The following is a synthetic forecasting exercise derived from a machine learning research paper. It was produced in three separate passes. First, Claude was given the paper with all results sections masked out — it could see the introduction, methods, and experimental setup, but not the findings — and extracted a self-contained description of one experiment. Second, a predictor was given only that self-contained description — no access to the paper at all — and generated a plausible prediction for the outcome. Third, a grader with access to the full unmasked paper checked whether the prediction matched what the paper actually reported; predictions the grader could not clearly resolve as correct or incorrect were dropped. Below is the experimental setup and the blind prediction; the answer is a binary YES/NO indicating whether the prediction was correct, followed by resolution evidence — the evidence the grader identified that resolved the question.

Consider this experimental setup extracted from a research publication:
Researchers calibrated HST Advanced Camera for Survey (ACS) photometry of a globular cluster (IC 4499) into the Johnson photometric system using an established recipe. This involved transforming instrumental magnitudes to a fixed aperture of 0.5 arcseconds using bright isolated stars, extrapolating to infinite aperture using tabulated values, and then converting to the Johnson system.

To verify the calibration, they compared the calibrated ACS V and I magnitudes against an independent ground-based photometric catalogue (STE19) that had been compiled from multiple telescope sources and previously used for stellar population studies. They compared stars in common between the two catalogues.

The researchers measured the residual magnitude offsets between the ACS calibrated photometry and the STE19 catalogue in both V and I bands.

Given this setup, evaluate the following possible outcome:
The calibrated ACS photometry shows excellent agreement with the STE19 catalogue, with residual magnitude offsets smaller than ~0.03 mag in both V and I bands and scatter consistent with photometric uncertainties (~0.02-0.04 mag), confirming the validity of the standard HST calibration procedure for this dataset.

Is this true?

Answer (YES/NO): NO